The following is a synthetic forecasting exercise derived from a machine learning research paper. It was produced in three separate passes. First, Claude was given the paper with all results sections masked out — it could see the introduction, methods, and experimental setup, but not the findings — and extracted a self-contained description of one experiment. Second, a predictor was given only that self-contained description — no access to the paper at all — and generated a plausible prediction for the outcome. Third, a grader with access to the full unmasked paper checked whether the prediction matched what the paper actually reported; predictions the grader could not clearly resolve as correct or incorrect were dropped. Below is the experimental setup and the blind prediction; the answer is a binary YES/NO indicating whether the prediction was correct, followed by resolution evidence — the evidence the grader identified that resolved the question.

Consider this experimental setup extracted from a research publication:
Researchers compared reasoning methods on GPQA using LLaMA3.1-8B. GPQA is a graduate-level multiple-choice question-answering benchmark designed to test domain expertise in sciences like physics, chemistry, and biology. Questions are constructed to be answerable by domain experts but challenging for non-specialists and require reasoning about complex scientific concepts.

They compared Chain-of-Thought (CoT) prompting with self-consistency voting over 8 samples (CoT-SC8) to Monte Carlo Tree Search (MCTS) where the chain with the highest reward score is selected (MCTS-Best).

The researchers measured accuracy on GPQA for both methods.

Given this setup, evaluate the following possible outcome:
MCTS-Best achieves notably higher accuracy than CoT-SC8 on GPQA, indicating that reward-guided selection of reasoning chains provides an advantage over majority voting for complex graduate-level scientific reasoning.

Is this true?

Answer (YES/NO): YES